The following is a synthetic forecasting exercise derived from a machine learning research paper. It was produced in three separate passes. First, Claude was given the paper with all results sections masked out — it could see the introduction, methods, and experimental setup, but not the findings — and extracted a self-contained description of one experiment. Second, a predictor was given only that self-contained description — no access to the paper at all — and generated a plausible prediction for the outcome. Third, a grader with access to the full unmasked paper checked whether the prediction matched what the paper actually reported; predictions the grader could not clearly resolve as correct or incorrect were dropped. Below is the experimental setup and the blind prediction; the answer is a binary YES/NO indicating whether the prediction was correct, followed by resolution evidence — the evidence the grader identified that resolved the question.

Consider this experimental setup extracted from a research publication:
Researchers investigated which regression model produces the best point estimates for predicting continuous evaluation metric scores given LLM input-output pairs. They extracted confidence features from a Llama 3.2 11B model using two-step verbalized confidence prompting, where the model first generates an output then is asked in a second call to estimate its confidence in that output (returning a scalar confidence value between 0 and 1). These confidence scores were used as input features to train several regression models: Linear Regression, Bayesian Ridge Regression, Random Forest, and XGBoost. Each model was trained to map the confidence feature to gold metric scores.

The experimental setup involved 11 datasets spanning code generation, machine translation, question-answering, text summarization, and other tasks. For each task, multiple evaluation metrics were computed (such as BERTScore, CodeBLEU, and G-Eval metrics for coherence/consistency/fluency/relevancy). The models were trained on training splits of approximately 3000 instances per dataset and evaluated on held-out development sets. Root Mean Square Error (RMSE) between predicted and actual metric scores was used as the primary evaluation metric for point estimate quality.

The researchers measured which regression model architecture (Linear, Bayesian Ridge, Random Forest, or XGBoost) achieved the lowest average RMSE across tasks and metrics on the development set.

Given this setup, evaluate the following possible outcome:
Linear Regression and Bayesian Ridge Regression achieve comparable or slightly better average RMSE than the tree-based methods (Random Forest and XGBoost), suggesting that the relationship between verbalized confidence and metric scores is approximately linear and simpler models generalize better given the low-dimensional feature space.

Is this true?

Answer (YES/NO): NO